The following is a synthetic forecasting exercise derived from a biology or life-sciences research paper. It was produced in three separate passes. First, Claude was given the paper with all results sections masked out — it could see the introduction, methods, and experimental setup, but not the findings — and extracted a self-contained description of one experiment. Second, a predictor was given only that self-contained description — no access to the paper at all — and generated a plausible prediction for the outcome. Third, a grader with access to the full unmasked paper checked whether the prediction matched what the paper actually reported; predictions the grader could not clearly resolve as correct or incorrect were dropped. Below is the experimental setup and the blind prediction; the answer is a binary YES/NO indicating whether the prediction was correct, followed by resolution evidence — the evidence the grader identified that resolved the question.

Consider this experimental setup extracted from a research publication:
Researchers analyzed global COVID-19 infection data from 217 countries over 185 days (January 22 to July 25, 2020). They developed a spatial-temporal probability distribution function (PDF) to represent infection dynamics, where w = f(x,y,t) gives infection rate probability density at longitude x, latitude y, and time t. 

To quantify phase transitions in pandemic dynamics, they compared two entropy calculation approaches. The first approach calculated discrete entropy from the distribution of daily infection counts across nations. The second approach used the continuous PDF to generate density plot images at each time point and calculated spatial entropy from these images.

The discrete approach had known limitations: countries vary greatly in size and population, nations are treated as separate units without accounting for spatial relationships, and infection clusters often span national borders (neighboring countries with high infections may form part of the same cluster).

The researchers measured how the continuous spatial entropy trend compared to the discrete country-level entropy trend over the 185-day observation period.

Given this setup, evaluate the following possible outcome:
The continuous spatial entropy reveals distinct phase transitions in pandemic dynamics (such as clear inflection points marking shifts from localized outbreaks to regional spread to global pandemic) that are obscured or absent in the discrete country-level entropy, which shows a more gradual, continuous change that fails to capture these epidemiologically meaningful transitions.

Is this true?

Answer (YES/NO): NO